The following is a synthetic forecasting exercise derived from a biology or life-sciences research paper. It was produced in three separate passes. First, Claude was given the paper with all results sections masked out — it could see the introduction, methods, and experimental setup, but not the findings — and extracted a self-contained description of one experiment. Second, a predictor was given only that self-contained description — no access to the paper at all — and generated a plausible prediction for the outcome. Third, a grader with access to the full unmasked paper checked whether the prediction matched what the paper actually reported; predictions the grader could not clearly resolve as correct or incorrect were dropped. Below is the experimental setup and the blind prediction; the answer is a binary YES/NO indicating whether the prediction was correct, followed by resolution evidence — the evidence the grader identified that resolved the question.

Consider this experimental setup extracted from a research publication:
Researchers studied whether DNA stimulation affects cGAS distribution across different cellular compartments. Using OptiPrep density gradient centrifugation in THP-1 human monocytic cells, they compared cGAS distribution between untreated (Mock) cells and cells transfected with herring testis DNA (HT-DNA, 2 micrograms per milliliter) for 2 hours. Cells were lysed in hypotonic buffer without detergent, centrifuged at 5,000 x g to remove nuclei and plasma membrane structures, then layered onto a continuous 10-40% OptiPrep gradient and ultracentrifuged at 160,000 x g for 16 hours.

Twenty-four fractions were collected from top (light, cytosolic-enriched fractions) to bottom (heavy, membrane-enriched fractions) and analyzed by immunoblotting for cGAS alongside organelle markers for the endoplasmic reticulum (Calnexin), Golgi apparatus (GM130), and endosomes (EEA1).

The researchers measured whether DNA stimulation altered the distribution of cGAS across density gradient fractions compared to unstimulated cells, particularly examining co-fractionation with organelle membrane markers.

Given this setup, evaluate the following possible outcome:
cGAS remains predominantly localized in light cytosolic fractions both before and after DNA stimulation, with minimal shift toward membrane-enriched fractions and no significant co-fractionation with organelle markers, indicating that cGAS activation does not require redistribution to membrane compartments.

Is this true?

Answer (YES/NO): NO